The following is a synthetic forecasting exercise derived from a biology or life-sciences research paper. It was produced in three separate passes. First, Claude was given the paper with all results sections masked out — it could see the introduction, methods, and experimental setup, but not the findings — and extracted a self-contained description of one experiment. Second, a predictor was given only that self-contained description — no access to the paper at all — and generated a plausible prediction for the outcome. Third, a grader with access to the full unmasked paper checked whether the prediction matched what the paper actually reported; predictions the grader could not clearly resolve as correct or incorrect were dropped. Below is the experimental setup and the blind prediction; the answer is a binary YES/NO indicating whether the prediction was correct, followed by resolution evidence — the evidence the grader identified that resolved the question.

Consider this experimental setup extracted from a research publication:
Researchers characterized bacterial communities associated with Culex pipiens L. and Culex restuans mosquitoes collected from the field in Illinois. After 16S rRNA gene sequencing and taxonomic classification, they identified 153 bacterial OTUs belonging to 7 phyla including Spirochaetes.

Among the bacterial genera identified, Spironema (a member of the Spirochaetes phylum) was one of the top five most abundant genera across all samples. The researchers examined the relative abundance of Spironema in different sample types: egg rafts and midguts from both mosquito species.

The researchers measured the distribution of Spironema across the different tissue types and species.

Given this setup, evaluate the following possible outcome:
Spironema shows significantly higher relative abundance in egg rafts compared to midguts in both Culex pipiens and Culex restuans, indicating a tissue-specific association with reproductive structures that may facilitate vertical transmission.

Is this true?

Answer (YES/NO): NO